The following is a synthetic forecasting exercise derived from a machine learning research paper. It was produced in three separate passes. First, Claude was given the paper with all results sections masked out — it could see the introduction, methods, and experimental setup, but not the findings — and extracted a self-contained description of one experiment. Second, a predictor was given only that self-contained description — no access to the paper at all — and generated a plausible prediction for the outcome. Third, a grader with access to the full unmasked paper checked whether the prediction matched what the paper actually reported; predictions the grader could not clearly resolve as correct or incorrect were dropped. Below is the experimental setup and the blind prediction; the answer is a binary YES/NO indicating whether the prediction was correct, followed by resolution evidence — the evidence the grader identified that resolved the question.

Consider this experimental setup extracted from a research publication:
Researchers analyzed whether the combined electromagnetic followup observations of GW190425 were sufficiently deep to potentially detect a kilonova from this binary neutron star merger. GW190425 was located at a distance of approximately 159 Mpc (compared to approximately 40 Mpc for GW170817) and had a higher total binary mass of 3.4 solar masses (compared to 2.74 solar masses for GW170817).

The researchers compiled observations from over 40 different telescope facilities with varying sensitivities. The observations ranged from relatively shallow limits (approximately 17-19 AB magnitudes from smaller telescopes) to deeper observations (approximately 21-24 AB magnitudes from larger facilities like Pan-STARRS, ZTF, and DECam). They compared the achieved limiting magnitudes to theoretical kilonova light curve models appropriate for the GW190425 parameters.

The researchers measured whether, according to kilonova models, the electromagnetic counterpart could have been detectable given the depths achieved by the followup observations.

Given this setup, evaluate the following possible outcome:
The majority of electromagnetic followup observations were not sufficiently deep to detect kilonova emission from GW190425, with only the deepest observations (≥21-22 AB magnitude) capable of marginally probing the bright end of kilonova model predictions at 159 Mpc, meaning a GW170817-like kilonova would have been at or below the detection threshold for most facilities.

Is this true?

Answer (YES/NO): NO